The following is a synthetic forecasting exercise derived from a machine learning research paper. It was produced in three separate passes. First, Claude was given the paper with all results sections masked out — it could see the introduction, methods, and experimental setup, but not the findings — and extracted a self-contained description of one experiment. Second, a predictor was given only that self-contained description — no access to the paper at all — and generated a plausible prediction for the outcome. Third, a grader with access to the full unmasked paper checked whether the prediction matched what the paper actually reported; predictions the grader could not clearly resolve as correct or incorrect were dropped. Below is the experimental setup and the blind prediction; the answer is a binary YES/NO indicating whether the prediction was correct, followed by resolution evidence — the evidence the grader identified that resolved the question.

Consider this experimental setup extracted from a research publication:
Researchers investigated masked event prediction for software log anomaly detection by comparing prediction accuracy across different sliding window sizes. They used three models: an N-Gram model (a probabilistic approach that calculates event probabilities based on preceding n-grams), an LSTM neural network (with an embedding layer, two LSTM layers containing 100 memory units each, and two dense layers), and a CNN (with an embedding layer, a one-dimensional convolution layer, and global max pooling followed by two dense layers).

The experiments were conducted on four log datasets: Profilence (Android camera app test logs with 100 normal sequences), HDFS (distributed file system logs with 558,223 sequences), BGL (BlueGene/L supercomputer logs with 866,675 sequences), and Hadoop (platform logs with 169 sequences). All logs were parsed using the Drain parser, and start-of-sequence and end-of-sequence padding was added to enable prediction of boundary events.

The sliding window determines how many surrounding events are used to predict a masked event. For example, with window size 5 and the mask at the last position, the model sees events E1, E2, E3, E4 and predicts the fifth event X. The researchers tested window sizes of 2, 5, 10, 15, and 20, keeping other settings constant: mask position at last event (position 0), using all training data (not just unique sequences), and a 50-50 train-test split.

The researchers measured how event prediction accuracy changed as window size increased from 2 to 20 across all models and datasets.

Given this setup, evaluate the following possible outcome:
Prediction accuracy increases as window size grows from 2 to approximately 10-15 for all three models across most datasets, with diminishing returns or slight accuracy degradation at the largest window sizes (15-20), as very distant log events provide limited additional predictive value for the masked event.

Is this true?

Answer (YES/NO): NO